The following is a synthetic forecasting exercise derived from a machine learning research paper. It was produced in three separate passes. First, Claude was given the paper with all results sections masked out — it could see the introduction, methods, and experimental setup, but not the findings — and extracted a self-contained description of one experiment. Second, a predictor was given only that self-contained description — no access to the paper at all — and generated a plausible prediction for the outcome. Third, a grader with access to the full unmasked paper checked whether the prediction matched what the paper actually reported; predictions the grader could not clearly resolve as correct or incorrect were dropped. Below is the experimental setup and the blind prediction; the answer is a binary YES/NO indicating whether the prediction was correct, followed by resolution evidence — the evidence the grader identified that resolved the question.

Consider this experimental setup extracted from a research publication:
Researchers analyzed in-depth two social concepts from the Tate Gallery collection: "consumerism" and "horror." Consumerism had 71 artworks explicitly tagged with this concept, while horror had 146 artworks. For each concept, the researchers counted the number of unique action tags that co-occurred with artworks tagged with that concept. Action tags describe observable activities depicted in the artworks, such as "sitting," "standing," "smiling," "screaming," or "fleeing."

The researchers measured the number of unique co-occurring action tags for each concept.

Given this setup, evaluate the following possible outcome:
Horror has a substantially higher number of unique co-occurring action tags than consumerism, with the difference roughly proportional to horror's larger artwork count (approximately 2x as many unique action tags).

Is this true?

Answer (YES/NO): NO